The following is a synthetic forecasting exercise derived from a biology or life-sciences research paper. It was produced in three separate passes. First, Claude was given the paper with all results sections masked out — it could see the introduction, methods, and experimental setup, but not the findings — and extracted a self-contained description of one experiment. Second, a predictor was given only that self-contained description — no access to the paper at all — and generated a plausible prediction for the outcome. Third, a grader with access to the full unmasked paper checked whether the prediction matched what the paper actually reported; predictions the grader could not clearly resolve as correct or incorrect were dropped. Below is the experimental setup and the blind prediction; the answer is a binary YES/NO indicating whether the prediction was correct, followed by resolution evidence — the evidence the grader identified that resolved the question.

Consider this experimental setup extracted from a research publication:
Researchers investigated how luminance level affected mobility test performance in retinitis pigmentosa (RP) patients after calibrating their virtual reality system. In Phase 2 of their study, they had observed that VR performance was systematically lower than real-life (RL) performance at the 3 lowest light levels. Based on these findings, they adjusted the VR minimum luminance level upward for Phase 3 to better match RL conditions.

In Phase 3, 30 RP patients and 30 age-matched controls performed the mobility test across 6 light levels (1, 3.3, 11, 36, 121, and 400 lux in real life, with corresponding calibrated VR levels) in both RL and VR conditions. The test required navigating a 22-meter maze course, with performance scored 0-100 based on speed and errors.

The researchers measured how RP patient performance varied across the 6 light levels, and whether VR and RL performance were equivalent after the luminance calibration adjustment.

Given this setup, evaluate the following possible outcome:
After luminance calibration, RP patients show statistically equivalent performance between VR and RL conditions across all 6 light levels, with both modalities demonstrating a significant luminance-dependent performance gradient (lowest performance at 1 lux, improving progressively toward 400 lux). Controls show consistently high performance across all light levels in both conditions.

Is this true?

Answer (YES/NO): NO